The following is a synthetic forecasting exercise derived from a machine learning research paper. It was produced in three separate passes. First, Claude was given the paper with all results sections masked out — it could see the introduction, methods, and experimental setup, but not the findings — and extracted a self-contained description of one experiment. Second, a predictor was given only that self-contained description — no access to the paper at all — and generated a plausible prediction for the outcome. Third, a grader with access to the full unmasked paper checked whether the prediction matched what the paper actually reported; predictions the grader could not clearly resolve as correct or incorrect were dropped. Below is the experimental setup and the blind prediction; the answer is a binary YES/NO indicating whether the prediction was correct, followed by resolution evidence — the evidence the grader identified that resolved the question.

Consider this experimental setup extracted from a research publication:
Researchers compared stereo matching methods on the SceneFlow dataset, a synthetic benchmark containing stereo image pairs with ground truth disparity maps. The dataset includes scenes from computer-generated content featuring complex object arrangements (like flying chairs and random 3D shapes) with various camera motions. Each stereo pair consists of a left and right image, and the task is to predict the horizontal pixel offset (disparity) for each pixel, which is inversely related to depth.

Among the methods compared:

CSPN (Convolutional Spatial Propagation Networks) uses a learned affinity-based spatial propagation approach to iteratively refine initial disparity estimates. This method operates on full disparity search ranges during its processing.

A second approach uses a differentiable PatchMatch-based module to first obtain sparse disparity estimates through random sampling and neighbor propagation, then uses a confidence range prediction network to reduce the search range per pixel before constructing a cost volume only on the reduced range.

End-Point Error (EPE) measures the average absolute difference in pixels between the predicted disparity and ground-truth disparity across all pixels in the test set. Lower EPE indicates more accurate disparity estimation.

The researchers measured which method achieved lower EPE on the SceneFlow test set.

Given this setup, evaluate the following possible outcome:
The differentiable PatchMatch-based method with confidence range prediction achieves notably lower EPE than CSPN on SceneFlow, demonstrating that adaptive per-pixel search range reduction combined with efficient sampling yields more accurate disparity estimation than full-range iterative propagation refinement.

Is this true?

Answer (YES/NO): NO